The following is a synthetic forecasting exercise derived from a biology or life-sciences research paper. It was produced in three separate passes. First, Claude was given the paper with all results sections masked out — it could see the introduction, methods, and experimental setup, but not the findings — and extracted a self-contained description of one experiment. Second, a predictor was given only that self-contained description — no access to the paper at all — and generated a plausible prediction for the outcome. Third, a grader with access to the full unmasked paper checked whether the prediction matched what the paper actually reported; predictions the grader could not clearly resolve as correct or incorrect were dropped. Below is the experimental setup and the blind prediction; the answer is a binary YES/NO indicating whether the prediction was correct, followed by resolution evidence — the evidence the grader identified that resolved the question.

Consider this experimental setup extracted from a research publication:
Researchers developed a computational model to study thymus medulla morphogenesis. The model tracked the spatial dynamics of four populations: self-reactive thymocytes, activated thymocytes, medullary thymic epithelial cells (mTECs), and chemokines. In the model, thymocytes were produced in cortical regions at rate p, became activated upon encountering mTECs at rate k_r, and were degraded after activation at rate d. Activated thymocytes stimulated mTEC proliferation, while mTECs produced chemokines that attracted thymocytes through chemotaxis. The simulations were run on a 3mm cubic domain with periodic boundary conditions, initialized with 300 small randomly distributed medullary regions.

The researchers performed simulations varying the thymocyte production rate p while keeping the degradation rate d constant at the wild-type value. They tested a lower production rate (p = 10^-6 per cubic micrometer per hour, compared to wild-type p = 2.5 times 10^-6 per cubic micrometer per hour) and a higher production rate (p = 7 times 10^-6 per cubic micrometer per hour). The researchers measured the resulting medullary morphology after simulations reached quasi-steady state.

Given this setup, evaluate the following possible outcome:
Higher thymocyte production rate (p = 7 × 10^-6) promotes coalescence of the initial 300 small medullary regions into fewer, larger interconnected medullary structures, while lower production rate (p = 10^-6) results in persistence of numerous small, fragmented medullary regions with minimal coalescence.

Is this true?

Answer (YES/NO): YES